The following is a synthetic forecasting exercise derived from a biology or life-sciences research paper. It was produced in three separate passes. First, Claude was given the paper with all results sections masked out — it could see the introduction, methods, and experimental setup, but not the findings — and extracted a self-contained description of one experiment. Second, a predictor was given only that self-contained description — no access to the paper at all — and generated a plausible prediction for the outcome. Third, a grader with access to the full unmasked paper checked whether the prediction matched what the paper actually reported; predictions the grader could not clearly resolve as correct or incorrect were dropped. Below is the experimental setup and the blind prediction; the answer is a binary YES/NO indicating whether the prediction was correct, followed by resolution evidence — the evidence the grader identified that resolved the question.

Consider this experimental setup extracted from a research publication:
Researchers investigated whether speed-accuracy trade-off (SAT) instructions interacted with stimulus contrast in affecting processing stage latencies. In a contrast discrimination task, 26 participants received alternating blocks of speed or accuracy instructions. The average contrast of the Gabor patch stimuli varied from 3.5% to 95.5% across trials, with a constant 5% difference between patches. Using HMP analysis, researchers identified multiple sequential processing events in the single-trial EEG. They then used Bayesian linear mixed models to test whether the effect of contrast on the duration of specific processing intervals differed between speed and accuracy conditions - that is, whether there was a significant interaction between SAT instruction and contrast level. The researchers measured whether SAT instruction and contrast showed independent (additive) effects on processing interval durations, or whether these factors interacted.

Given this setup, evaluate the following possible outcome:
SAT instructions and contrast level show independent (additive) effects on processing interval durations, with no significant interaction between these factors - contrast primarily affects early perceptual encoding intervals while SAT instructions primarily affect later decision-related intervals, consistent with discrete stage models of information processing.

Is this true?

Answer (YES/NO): NO